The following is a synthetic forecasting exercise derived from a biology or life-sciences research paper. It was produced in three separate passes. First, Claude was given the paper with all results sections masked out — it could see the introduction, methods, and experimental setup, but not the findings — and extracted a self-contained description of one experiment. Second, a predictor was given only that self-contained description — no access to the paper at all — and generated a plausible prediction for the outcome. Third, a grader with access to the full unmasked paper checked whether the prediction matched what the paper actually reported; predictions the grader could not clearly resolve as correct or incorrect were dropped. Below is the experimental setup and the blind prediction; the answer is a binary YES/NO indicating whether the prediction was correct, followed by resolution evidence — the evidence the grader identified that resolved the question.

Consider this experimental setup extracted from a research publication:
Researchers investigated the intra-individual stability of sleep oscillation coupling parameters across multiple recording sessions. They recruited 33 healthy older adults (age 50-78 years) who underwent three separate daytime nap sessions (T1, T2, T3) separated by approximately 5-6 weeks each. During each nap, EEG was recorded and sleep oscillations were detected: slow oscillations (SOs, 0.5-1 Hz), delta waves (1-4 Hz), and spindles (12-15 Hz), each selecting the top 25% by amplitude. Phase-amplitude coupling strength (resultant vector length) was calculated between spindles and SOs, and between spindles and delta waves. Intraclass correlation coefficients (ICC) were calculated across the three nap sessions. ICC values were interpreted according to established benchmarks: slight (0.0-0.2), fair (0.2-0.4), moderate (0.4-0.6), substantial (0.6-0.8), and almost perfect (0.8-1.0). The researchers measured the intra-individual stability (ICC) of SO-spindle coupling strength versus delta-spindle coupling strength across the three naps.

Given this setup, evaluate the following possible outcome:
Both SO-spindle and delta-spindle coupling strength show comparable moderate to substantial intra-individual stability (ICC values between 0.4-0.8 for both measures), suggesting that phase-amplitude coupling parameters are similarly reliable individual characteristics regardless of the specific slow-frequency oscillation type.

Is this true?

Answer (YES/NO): NO